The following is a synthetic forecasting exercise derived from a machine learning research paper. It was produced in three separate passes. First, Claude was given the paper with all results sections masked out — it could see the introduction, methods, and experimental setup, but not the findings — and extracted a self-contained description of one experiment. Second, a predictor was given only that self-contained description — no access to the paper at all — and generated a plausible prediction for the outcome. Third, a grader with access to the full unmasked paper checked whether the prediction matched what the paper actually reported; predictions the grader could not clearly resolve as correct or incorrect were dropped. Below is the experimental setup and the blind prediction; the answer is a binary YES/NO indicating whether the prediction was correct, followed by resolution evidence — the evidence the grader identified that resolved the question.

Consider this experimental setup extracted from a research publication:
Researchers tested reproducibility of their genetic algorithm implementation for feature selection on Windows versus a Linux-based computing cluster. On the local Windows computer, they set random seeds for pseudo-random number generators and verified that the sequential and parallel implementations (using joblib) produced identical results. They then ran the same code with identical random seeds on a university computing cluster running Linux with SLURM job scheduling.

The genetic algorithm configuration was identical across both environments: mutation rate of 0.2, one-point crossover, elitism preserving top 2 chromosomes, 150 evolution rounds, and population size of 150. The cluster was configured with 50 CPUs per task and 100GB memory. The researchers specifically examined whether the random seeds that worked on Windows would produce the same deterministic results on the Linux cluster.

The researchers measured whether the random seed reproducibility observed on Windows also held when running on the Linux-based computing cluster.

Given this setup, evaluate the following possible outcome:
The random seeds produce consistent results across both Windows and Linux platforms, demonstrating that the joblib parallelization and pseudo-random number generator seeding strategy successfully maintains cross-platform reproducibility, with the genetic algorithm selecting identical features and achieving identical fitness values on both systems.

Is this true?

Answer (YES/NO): NO